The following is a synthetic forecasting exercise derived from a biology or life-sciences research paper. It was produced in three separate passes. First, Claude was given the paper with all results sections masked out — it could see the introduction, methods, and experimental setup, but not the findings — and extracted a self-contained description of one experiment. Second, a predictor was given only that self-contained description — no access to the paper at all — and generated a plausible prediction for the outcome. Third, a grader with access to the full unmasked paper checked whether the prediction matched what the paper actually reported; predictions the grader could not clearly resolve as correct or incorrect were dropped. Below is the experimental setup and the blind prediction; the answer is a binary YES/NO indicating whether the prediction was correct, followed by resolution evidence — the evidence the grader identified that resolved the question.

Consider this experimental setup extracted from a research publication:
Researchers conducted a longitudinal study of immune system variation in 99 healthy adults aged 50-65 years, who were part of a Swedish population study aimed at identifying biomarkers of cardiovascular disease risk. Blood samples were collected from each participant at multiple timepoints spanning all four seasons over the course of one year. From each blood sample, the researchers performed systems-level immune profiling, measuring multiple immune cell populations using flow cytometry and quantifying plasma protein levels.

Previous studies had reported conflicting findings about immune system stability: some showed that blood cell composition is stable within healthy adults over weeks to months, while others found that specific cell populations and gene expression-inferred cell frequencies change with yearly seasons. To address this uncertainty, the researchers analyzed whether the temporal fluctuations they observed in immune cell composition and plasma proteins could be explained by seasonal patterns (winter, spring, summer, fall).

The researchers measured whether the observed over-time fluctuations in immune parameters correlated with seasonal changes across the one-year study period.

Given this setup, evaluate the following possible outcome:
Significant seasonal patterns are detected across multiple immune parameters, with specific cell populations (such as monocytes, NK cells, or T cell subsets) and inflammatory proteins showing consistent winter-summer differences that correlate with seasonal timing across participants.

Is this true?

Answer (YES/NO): NO